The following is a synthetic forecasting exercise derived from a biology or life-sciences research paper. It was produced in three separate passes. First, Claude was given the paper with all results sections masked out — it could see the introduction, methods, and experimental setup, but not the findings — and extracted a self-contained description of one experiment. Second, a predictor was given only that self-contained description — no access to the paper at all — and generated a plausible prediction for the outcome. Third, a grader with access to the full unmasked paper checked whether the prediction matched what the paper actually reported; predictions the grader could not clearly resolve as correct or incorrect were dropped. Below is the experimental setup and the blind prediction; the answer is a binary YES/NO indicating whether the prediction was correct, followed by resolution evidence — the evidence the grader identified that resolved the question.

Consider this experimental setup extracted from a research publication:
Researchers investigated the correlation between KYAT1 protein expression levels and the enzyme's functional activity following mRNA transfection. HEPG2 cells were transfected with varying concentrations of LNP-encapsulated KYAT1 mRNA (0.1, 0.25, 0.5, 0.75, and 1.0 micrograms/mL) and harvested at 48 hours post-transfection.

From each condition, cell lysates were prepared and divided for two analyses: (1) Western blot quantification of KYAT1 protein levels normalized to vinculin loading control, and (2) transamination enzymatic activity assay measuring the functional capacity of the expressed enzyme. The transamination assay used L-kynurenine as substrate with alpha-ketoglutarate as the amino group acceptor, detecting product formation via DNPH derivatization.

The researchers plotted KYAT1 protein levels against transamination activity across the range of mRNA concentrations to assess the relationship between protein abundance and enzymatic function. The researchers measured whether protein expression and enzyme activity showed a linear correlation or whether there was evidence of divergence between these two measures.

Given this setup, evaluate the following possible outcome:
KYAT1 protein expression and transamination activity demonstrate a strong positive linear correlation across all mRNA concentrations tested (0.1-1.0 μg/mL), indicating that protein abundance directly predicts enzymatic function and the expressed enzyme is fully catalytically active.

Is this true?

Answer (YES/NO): NO